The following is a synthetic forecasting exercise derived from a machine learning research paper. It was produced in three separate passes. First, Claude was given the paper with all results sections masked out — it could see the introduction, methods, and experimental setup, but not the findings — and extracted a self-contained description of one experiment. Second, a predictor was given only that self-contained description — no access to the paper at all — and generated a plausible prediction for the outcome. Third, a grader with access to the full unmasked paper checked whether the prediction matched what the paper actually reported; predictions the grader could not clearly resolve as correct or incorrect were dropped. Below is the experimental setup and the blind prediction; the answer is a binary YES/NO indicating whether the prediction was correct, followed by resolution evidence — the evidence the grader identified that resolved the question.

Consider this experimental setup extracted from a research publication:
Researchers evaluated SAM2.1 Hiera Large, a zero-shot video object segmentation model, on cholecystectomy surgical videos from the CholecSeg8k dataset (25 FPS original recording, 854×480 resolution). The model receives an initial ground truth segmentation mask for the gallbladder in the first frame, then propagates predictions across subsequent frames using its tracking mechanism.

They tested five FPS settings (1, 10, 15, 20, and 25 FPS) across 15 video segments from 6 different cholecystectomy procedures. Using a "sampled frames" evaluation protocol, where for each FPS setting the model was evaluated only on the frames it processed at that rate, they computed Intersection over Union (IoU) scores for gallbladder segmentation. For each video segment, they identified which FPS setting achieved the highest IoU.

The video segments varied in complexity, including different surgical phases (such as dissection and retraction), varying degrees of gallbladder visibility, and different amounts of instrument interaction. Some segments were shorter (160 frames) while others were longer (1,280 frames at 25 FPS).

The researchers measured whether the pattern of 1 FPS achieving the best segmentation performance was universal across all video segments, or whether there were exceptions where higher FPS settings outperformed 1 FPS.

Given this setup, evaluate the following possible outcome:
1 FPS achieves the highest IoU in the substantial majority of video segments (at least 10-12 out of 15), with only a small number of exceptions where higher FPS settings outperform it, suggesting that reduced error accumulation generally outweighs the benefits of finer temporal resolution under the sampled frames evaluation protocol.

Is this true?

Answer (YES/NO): YES